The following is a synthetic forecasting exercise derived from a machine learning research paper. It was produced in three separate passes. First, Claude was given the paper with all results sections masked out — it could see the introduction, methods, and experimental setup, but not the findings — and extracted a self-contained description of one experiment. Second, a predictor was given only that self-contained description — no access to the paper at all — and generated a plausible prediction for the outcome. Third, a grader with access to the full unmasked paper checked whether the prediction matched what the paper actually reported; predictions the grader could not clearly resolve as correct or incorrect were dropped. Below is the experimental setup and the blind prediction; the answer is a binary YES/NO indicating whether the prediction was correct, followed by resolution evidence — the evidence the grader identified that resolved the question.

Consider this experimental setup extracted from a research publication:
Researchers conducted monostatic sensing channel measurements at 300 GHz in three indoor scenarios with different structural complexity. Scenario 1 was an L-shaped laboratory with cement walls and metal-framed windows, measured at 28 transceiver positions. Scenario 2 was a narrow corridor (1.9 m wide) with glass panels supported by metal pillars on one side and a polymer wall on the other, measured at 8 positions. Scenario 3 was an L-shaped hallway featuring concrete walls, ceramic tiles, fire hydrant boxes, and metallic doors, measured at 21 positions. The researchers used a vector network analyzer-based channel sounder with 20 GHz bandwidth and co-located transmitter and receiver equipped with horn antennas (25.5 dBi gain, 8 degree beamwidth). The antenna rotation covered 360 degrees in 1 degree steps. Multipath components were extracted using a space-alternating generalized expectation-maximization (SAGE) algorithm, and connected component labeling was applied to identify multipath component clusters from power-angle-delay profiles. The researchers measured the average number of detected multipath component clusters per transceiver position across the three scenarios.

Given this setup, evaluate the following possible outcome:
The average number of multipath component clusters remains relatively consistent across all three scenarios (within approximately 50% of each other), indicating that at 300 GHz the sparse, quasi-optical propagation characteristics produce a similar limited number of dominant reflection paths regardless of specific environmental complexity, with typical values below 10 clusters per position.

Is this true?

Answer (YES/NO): NO